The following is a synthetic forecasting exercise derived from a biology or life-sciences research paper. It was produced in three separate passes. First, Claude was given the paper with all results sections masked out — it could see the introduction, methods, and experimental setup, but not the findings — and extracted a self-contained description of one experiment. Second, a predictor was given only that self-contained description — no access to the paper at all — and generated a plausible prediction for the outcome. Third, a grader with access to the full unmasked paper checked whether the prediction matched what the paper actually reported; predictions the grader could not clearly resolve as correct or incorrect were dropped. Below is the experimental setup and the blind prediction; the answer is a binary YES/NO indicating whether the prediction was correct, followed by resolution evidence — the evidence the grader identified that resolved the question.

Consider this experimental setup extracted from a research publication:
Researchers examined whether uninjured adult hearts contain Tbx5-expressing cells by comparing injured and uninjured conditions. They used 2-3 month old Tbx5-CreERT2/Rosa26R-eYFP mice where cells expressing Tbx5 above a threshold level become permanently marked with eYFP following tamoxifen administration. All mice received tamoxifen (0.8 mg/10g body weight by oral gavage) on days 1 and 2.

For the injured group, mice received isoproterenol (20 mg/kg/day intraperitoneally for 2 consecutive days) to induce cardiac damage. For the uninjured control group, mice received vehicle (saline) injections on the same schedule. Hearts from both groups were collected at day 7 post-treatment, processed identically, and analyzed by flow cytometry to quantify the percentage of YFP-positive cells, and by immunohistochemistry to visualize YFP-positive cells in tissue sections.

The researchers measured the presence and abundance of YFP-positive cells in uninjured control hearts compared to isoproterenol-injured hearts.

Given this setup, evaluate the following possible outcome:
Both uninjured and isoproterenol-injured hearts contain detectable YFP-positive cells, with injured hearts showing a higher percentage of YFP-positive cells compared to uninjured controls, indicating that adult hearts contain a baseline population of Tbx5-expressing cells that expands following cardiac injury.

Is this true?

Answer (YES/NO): NO